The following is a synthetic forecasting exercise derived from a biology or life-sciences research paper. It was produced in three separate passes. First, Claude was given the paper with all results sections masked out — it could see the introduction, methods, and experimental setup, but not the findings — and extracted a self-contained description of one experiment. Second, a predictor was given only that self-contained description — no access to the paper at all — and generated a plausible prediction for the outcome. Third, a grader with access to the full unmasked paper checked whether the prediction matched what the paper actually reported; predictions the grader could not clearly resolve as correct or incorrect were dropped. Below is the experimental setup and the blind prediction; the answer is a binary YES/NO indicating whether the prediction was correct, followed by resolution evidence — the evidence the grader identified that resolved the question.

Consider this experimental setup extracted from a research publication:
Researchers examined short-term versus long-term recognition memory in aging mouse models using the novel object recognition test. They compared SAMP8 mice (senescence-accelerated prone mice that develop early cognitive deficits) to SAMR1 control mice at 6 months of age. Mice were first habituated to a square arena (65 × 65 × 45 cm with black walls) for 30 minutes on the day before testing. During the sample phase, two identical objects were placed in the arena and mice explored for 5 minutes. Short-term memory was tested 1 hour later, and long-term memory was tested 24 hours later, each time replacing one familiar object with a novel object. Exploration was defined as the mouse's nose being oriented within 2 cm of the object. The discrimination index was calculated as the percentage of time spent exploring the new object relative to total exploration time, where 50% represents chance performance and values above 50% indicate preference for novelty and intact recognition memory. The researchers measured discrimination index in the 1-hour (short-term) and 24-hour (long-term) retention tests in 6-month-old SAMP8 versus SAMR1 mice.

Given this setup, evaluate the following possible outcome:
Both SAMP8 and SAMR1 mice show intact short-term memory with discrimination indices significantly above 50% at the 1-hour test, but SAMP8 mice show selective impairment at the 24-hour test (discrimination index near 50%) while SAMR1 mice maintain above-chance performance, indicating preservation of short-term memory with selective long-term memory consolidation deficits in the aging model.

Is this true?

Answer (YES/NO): YES